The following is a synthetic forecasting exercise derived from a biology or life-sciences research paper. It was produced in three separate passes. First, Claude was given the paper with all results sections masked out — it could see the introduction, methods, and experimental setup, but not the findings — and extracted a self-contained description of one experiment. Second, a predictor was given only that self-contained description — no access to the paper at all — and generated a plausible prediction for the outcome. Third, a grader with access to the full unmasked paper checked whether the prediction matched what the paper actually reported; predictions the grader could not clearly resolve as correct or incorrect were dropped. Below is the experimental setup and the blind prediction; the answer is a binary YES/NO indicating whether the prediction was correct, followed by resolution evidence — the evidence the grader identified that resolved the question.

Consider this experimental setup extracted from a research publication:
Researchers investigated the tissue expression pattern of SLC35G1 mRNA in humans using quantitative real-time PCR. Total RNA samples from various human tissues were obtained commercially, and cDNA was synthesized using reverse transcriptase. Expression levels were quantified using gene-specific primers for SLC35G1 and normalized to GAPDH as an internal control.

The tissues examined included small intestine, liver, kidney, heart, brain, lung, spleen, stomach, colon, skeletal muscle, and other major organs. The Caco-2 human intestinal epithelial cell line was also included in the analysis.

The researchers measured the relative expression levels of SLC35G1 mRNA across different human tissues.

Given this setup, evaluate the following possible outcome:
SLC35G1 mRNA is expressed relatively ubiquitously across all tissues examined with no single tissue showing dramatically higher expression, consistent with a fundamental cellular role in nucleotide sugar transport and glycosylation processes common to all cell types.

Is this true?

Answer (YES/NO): NO